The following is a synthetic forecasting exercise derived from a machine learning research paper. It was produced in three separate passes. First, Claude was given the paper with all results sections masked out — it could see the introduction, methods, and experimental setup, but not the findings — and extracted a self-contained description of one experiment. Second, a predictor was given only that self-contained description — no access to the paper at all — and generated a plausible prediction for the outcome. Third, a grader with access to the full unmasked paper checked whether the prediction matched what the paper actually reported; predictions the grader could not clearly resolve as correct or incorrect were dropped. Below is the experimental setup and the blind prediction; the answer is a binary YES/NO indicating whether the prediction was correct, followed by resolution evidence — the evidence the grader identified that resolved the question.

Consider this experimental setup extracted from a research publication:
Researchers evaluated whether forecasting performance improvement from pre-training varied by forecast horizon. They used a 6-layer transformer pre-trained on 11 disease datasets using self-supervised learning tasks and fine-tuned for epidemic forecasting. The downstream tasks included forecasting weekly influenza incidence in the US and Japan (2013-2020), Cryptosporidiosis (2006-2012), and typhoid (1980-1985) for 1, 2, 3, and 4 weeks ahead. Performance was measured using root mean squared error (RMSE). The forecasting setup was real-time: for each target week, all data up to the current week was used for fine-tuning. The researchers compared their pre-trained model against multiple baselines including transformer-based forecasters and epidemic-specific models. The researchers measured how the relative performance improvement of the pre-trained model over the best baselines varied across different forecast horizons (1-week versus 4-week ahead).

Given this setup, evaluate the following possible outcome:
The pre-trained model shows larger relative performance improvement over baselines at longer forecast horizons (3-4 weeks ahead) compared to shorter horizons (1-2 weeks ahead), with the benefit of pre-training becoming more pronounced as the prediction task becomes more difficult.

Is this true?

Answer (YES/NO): YES